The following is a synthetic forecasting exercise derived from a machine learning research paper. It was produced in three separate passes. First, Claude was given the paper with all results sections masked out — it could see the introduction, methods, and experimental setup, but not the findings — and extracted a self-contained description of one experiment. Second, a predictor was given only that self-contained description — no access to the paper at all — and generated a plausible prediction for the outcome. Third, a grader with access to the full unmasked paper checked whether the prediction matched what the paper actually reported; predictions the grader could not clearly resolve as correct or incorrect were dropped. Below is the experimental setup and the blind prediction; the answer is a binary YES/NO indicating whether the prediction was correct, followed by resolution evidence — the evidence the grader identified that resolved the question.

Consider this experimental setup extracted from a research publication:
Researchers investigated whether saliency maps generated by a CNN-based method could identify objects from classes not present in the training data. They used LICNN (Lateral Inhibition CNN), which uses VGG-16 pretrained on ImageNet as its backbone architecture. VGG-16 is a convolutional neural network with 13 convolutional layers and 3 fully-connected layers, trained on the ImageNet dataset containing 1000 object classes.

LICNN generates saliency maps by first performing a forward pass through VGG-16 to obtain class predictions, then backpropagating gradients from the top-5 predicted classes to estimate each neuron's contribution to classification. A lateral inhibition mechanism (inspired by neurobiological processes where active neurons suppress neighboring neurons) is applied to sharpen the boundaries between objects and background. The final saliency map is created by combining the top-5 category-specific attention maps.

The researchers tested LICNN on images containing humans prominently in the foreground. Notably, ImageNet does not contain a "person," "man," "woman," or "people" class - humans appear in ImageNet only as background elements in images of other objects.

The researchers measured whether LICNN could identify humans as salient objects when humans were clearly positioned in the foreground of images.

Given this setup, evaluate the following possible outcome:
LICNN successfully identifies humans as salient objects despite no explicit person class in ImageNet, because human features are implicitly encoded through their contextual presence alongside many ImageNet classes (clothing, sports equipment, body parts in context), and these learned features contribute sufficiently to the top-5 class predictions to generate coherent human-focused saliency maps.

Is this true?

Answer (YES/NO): NO